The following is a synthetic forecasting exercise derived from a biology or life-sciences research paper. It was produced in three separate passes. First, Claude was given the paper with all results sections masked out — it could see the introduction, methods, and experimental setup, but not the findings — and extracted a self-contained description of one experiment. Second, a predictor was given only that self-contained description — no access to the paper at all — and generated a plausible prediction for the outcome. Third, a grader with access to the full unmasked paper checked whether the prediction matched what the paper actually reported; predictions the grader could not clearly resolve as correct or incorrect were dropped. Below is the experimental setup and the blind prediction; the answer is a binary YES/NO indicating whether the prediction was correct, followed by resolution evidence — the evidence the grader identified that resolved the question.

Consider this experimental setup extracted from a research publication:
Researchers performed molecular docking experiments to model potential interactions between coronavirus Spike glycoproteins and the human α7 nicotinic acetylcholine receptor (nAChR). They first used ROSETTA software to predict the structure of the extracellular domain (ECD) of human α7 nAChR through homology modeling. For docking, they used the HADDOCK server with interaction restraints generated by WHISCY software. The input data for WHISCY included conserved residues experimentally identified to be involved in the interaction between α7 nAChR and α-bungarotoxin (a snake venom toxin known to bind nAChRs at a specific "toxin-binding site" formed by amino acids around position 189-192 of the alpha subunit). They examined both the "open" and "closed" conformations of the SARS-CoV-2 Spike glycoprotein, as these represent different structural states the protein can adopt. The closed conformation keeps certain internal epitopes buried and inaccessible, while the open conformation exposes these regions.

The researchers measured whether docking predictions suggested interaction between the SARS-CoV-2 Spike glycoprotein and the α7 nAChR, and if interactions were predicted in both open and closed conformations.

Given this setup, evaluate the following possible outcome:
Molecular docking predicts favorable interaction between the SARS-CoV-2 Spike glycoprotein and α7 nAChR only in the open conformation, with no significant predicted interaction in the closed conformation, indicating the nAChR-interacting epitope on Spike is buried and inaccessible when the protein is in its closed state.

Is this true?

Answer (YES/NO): NO